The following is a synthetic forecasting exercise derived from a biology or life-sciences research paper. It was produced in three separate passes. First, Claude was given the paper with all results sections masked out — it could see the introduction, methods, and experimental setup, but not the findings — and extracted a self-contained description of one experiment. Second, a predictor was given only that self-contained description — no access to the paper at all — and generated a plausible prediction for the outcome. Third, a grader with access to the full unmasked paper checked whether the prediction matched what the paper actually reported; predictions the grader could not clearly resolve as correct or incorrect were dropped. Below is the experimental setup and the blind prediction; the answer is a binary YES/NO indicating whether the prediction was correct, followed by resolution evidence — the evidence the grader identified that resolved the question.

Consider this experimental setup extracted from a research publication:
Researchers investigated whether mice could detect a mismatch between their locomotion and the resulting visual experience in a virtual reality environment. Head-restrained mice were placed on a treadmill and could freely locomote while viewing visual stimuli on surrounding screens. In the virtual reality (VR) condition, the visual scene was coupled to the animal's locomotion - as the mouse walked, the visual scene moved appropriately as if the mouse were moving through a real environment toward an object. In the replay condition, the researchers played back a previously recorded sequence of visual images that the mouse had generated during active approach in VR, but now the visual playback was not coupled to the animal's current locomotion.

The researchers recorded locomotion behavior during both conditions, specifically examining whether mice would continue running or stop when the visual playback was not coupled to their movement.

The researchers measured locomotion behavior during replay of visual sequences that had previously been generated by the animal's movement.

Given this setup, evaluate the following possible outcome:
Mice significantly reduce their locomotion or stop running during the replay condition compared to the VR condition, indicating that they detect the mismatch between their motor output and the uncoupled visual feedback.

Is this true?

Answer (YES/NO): YES